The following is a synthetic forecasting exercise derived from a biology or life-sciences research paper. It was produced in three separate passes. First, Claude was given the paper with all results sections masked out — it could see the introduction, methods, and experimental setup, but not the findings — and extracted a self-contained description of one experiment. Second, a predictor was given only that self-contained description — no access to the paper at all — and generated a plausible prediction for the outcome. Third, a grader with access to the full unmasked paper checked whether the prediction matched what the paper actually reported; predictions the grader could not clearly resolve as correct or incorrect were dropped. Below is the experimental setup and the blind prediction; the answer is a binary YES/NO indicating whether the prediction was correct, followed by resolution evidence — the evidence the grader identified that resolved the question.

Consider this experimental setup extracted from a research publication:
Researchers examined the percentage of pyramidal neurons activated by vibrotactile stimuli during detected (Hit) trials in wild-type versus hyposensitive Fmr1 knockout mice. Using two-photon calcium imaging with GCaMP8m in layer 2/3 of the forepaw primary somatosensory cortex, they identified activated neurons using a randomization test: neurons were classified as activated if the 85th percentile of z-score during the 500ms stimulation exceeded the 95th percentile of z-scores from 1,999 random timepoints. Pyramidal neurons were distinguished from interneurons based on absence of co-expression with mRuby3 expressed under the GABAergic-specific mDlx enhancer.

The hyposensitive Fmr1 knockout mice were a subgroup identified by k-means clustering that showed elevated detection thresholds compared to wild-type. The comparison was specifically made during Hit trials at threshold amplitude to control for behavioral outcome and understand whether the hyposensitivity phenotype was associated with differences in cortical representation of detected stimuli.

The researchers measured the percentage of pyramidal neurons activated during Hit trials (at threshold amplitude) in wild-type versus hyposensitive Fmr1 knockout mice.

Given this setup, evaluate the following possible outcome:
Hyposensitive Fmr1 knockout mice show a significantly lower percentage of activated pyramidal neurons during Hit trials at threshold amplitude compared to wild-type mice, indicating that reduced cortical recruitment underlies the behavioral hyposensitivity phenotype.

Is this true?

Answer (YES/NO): YES